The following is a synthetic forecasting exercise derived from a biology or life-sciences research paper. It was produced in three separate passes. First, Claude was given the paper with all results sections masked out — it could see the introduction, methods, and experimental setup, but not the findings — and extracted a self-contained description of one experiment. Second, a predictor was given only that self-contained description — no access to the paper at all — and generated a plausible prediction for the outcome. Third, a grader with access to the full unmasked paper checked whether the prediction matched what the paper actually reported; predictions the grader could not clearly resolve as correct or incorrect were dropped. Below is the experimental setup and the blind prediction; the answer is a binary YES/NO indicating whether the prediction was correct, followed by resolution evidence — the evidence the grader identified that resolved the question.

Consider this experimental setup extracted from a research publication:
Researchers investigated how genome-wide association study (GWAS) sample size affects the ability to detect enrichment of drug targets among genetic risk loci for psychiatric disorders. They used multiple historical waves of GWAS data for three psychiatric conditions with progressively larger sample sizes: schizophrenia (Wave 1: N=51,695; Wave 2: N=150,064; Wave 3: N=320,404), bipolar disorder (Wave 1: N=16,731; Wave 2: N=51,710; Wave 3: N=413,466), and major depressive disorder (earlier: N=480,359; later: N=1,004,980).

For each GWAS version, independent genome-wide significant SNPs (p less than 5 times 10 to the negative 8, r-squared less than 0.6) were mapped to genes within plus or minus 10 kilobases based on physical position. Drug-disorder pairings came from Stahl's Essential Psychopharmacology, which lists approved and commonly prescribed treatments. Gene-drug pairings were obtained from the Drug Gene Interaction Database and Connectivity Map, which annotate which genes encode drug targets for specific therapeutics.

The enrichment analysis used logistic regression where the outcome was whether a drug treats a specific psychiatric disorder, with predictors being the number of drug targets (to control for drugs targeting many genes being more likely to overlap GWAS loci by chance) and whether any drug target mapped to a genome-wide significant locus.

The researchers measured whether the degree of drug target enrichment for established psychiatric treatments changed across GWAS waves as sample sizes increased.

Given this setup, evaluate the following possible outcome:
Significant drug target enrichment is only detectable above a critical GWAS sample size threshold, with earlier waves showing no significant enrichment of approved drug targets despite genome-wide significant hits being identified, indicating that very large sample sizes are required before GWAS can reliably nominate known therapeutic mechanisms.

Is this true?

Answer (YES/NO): YES